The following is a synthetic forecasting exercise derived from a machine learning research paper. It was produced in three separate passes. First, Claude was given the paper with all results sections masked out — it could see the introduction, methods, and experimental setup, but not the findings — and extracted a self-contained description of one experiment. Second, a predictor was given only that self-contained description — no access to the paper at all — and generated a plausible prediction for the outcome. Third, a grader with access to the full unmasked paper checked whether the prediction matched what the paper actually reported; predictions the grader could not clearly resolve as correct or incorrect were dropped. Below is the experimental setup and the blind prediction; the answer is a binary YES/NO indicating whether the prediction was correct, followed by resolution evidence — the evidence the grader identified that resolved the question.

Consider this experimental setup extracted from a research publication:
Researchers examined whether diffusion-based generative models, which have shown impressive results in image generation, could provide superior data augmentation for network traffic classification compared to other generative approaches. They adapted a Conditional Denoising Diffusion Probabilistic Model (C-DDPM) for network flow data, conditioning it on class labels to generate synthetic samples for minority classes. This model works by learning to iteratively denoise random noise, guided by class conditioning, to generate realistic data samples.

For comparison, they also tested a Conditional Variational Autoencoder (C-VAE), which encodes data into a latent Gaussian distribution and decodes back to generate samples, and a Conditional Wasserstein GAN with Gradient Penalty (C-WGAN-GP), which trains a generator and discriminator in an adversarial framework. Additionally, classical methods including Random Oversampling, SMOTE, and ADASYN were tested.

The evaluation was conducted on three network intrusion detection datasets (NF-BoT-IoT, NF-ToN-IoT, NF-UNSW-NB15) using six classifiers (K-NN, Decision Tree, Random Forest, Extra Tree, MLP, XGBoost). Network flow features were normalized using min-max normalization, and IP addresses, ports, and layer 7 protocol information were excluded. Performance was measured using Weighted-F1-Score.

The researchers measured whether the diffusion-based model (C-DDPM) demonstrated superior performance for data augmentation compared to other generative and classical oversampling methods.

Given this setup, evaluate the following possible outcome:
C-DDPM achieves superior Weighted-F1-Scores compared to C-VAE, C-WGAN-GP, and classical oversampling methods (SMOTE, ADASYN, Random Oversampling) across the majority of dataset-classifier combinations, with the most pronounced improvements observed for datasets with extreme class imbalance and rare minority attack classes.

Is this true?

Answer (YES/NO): NO